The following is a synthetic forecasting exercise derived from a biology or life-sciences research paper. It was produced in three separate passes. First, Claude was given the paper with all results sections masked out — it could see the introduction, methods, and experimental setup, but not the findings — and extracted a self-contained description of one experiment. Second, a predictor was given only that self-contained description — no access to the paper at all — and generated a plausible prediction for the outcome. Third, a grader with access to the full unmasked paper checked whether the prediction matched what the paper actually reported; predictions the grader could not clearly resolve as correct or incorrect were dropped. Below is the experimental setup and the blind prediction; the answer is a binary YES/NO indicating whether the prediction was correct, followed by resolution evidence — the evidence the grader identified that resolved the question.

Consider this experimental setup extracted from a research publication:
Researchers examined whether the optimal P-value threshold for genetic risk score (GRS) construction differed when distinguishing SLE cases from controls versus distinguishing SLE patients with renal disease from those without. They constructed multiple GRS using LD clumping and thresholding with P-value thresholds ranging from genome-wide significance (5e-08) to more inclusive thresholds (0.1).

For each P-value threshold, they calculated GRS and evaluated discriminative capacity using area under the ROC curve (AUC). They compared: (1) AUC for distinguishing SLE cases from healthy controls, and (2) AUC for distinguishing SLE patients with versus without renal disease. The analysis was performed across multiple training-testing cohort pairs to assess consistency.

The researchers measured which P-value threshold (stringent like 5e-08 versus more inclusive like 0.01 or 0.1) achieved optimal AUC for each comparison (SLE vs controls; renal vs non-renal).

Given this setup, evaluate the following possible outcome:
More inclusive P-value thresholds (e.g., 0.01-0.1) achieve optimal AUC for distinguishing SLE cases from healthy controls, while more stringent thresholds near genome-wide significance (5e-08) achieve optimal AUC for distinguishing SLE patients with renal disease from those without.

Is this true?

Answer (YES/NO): NO